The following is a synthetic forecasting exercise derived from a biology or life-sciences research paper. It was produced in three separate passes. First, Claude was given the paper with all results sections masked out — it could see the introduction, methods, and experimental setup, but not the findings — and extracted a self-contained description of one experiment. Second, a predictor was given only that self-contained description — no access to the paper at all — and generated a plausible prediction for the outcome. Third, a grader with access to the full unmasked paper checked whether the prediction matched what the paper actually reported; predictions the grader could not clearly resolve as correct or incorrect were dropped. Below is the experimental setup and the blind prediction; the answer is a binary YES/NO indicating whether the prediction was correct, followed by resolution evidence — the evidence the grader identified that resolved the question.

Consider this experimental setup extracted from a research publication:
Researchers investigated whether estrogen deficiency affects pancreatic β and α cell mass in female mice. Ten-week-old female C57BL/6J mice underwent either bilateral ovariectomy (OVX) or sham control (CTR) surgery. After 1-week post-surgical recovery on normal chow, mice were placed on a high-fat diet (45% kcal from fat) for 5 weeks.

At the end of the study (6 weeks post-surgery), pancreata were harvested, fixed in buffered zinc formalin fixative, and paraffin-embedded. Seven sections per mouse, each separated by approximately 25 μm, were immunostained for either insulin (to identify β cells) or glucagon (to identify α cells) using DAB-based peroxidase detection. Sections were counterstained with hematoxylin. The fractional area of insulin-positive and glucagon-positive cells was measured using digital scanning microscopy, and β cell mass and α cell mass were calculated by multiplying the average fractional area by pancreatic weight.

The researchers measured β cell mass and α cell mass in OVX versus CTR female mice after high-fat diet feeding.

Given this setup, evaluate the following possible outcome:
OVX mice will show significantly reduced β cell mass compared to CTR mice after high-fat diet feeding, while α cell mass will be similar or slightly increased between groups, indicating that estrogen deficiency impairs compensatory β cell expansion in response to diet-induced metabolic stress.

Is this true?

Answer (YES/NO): NO